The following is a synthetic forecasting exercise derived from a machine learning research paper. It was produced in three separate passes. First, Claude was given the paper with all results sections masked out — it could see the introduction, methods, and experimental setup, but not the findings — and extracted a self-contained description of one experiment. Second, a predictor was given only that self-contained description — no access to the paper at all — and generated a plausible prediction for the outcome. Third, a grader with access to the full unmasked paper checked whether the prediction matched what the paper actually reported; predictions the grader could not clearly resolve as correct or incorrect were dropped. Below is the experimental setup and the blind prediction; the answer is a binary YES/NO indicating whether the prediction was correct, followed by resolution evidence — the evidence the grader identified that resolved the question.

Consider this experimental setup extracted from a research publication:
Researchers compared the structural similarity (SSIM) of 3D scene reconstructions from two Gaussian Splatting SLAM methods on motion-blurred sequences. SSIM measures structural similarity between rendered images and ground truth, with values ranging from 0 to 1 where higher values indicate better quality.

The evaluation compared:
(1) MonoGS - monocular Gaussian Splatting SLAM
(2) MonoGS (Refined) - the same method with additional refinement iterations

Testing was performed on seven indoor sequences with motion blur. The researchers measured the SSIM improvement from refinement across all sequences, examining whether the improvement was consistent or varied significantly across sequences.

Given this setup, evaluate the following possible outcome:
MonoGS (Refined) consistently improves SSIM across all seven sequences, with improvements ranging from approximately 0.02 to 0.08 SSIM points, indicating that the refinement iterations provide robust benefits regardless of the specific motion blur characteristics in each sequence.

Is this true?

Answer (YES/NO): NO